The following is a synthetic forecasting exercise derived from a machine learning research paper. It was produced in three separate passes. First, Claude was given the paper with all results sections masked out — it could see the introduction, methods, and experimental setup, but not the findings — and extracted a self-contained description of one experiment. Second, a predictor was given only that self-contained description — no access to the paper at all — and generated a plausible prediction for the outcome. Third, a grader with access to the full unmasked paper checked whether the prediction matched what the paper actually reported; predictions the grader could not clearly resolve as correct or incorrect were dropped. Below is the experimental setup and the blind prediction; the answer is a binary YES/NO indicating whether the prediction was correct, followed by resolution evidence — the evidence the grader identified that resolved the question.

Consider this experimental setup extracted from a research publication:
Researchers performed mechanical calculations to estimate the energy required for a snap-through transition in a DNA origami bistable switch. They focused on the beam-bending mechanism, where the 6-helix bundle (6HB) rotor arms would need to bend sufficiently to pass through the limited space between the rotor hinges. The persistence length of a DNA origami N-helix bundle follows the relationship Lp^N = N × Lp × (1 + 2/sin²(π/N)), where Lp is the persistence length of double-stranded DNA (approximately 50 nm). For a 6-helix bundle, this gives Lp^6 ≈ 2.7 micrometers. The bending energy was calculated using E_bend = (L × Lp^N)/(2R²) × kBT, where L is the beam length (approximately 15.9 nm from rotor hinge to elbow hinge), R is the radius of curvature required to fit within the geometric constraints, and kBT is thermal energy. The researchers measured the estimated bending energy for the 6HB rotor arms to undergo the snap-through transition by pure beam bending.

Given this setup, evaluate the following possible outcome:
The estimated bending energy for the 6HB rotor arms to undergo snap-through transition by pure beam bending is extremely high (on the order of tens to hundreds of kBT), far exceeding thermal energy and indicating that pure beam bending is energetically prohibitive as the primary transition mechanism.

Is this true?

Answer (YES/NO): NO